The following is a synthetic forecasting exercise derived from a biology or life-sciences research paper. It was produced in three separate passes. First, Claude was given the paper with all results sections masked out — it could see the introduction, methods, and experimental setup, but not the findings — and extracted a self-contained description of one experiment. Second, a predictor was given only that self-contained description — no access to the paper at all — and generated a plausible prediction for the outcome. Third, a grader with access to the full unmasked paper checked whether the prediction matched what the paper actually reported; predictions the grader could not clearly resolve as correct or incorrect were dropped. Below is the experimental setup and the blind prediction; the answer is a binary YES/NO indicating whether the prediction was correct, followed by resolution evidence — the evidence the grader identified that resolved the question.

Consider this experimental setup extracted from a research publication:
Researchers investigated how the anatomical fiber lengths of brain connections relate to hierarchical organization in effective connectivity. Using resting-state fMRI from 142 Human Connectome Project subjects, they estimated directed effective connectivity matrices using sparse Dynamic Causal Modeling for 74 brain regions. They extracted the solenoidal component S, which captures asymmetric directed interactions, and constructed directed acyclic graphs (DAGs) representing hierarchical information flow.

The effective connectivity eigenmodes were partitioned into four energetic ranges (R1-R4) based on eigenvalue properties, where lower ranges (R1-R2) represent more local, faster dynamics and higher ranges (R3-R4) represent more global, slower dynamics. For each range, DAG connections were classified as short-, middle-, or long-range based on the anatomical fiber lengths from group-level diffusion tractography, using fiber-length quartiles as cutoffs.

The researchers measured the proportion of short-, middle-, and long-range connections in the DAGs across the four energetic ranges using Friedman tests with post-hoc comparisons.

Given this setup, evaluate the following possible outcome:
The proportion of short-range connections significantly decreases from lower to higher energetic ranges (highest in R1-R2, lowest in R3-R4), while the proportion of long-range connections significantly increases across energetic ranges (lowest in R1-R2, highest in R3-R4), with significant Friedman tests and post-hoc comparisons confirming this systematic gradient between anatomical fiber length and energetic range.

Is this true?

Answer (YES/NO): NO